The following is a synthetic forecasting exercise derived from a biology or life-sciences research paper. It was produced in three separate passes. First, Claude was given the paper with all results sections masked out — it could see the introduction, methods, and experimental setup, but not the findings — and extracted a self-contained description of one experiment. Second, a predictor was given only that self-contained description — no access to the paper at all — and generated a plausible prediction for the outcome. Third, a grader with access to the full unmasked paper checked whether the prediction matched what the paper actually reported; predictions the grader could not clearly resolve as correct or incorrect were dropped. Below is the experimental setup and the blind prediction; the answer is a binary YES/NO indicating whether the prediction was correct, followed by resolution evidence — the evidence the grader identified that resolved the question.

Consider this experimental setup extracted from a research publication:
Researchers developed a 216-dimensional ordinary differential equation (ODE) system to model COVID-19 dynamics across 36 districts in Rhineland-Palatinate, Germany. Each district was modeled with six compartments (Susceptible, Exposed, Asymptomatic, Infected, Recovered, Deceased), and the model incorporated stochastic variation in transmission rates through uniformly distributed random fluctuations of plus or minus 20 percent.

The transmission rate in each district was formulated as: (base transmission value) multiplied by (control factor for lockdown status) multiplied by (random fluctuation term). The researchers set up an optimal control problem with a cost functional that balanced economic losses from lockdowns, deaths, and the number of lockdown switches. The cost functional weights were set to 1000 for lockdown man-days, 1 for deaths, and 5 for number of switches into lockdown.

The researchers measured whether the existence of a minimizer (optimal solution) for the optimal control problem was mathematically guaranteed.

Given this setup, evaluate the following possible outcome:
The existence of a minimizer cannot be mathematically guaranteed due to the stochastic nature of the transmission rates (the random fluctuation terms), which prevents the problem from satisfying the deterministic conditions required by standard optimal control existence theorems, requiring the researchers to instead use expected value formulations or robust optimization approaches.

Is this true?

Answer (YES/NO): NO